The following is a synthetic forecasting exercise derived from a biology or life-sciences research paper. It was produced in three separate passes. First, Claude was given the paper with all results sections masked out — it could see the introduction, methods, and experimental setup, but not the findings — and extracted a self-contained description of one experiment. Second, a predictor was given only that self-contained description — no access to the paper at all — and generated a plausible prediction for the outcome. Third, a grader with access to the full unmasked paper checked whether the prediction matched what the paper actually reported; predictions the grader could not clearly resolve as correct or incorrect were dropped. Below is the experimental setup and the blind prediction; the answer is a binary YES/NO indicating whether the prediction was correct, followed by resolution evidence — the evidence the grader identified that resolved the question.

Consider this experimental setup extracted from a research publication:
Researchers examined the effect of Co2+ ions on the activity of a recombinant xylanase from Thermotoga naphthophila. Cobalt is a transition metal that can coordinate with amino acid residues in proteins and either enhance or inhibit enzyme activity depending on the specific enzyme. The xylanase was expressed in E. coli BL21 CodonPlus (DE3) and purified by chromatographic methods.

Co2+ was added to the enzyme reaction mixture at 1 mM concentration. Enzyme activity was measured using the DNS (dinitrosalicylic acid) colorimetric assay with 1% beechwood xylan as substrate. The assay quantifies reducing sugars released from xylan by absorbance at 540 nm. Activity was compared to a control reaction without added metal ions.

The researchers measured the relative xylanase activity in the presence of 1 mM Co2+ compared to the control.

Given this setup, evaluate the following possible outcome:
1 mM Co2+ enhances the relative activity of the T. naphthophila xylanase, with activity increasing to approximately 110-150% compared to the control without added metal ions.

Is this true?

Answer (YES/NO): YES